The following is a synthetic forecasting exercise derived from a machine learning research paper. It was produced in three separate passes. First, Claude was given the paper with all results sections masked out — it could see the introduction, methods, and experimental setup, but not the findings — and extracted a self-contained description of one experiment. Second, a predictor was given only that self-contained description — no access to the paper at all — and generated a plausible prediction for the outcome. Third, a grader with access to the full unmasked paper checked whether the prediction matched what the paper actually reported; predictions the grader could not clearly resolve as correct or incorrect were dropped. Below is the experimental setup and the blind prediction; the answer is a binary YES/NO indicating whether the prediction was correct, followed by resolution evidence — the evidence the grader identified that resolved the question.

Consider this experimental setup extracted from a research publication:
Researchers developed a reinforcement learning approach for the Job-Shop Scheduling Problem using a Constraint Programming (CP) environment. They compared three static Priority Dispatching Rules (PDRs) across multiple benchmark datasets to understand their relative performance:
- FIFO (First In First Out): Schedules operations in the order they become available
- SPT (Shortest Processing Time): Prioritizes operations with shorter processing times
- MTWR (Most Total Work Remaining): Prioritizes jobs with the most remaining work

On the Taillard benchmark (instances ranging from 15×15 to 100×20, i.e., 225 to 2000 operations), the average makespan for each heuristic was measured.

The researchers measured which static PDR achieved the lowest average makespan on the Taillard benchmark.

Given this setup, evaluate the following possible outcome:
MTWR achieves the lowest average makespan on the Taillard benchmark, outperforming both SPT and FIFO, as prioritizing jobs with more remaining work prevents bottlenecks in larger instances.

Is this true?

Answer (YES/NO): YES